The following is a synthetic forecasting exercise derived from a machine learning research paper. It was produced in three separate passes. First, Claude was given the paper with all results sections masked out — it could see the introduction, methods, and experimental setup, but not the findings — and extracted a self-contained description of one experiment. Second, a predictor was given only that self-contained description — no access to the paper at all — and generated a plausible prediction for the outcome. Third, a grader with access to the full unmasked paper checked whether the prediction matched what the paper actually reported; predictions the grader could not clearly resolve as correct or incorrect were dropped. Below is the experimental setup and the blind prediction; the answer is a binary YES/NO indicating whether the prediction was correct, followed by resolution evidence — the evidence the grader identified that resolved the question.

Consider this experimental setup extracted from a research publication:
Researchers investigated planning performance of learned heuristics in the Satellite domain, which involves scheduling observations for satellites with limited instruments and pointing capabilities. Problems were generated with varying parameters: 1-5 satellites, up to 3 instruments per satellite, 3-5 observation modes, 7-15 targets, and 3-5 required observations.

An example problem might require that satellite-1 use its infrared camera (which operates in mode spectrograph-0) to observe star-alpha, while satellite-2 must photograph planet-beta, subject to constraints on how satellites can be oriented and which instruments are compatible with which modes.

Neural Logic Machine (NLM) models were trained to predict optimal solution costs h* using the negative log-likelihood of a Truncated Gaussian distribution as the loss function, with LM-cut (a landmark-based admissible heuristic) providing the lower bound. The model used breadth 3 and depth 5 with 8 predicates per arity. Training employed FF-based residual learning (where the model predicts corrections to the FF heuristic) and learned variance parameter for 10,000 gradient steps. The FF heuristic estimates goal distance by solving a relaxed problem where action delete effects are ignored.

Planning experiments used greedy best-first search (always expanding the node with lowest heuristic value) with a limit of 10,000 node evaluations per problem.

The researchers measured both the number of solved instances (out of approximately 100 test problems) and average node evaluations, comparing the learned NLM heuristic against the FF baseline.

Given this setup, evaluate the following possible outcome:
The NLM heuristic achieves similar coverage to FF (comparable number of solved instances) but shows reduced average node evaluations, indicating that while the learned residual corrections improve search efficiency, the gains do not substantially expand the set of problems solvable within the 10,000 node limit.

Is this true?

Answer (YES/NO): NO